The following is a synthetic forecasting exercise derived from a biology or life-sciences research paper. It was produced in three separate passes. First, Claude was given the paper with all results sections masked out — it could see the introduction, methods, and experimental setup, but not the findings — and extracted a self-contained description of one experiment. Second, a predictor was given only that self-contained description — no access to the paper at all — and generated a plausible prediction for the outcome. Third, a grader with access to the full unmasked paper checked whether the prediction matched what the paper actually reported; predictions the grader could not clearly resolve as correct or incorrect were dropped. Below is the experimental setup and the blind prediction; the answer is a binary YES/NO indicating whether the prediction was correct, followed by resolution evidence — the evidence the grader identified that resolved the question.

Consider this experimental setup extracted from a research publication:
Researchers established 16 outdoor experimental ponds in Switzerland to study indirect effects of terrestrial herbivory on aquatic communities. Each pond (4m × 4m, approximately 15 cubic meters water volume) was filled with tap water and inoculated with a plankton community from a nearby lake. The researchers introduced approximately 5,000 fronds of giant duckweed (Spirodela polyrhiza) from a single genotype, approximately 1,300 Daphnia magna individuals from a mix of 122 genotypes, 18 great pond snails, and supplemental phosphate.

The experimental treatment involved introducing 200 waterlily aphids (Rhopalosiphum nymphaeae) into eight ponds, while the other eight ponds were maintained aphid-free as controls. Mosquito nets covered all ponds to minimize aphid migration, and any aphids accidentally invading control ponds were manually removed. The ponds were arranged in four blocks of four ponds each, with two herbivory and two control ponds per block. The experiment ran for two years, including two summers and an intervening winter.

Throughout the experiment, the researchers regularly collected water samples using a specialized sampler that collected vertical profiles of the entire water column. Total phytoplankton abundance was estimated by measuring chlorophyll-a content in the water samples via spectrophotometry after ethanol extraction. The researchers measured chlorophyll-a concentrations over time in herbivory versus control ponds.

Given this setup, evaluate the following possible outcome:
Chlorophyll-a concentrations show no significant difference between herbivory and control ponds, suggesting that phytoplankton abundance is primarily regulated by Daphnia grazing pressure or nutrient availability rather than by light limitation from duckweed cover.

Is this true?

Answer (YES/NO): NO